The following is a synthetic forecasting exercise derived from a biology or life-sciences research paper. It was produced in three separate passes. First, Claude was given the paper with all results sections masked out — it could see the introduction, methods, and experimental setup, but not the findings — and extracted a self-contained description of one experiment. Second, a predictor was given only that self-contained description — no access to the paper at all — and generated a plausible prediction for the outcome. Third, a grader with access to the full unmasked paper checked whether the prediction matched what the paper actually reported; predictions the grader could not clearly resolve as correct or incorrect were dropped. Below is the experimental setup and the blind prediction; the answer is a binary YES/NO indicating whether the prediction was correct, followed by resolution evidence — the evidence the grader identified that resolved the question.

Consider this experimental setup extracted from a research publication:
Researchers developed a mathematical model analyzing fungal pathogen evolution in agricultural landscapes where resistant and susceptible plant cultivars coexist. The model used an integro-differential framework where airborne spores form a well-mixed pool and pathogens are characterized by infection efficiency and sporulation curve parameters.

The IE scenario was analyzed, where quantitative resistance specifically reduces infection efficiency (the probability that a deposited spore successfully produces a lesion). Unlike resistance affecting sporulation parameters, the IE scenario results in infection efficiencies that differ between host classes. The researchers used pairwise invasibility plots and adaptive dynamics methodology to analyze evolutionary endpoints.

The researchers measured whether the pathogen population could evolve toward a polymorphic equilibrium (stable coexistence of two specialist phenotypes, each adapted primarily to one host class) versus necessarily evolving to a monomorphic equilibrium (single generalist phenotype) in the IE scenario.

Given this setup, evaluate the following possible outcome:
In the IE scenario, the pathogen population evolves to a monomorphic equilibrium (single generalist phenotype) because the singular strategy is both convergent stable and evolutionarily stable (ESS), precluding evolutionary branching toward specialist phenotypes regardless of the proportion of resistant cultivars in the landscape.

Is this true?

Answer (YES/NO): NO